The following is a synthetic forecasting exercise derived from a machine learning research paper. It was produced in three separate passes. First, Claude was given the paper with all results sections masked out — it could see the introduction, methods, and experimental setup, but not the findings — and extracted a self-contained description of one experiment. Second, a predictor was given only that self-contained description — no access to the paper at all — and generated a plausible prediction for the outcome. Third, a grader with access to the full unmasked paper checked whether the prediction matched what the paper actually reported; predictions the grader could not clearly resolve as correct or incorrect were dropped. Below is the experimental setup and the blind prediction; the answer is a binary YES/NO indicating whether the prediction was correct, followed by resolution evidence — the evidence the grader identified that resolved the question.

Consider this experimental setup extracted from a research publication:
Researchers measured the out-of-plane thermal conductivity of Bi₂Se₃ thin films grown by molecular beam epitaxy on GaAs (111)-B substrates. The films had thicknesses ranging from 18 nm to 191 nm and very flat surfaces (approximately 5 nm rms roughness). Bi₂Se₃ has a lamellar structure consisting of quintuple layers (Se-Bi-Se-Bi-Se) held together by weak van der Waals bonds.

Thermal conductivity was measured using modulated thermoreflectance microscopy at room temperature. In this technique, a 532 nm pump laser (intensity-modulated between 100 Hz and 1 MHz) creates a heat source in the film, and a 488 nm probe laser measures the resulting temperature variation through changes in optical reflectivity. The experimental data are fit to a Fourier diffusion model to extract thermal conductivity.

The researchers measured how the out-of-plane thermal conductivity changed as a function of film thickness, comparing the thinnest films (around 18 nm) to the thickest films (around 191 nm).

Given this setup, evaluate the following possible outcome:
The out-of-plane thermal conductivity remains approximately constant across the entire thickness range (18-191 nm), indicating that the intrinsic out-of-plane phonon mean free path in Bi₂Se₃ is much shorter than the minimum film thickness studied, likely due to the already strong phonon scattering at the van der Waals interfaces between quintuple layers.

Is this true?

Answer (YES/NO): NO